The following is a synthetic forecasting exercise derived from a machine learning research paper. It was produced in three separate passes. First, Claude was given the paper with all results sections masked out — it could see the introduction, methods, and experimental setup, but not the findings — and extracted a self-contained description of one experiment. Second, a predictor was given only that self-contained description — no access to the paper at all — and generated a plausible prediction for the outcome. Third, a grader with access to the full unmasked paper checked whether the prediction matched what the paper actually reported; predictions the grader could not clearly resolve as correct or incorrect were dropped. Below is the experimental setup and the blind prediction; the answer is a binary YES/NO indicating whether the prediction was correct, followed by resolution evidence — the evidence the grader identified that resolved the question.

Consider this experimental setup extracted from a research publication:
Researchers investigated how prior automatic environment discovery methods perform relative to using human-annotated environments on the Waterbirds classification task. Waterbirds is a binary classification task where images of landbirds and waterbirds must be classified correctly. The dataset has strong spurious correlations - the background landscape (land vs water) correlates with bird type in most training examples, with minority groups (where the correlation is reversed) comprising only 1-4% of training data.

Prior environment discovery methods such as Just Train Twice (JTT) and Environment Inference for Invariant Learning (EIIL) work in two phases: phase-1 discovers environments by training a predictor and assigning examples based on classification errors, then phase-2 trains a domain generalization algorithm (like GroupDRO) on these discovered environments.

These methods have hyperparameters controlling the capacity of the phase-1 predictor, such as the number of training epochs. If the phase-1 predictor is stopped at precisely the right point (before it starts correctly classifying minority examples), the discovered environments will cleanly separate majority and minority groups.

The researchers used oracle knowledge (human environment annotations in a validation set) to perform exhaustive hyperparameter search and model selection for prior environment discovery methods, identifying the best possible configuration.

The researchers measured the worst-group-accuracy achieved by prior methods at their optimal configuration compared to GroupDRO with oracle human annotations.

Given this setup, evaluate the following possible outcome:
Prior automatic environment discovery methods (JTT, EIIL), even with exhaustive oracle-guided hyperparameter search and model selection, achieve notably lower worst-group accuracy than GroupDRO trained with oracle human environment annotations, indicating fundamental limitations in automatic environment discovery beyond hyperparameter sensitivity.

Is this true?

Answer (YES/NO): YES